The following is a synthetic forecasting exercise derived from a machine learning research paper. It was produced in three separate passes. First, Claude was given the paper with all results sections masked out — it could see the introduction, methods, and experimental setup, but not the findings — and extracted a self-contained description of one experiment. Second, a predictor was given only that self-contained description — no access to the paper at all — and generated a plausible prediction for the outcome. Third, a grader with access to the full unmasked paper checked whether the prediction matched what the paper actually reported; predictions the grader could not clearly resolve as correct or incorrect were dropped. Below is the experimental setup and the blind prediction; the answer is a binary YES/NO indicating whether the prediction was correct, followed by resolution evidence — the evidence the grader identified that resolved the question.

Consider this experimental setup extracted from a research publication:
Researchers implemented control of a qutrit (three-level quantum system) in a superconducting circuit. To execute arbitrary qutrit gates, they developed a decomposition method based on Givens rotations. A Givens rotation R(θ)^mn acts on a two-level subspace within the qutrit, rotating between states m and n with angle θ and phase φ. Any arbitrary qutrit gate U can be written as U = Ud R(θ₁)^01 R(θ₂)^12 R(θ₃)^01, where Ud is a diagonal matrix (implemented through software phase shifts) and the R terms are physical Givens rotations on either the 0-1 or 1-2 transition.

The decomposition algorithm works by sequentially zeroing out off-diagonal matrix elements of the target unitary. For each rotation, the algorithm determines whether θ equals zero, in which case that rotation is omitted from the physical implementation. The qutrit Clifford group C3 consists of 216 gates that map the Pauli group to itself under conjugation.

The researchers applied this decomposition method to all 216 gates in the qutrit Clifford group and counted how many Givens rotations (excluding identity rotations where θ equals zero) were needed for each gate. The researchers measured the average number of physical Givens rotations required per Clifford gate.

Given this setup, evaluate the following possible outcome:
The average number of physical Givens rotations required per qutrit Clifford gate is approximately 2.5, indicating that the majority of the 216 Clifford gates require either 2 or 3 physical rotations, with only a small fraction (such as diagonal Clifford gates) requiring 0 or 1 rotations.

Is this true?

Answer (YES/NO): NO